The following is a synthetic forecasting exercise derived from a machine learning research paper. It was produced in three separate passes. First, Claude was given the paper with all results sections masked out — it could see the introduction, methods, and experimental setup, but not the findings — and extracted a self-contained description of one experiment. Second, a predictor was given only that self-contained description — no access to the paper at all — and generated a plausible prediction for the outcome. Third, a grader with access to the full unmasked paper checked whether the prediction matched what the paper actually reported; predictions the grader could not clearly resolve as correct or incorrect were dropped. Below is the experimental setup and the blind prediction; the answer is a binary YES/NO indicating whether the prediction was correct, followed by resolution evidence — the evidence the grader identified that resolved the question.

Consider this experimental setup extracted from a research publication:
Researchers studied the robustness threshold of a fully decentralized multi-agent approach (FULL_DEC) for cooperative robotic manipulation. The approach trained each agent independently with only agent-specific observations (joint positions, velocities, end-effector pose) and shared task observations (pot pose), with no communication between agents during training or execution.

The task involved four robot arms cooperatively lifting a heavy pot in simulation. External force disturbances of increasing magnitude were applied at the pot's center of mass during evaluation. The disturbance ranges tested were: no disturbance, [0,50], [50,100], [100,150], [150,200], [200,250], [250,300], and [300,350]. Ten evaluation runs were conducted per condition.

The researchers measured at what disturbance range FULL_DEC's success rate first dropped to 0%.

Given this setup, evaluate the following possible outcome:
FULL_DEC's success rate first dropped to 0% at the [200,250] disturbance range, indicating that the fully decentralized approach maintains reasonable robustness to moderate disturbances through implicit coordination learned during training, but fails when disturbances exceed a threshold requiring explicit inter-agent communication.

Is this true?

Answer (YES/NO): YES